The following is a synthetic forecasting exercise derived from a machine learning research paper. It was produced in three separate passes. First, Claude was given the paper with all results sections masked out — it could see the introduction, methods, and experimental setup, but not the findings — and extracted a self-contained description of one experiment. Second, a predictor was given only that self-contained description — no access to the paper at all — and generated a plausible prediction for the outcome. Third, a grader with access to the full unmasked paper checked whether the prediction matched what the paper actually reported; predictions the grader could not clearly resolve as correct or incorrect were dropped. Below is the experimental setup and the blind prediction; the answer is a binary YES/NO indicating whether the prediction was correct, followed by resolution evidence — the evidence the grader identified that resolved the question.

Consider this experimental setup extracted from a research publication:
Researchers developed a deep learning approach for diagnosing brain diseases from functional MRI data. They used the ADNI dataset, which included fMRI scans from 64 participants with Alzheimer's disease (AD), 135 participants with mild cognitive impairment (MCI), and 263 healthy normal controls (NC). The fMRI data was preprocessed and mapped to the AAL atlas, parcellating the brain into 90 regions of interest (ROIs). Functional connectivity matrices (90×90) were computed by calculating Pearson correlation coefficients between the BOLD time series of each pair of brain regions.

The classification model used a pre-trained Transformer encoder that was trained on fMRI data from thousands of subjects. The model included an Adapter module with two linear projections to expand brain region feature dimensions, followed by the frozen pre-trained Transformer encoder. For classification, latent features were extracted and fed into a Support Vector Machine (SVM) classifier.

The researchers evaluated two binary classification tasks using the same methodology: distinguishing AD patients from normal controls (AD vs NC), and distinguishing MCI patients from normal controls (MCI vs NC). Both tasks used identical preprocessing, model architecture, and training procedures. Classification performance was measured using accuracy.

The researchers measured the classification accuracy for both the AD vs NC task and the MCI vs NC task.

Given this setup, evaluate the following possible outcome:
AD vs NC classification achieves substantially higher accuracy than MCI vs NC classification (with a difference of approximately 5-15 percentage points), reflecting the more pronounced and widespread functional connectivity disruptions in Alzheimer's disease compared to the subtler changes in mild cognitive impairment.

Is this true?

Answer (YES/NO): YES